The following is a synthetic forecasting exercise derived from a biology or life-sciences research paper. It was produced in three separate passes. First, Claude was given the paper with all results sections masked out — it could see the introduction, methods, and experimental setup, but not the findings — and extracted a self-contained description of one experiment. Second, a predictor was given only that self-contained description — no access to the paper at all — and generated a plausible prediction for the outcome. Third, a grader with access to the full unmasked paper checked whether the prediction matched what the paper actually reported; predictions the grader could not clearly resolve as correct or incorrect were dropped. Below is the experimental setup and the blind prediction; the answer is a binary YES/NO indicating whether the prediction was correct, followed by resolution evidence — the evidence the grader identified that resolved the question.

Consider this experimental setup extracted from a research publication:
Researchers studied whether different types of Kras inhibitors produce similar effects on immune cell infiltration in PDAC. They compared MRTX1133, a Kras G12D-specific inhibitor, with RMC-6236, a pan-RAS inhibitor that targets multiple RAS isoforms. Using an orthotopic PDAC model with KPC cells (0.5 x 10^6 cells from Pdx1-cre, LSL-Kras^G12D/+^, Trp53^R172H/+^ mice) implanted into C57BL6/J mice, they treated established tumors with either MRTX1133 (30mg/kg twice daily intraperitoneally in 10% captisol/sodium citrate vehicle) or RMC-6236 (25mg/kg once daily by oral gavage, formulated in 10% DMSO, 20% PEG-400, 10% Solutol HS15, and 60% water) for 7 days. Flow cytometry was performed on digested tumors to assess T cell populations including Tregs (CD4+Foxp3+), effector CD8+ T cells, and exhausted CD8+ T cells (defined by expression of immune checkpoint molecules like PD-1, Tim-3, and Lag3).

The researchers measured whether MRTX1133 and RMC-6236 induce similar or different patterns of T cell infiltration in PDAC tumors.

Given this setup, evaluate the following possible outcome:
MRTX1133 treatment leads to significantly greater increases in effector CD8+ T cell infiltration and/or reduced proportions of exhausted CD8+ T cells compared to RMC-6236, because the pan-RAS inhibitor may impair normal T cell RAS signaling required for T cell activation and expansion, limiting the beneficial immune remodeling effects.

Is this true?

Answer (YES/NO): NO